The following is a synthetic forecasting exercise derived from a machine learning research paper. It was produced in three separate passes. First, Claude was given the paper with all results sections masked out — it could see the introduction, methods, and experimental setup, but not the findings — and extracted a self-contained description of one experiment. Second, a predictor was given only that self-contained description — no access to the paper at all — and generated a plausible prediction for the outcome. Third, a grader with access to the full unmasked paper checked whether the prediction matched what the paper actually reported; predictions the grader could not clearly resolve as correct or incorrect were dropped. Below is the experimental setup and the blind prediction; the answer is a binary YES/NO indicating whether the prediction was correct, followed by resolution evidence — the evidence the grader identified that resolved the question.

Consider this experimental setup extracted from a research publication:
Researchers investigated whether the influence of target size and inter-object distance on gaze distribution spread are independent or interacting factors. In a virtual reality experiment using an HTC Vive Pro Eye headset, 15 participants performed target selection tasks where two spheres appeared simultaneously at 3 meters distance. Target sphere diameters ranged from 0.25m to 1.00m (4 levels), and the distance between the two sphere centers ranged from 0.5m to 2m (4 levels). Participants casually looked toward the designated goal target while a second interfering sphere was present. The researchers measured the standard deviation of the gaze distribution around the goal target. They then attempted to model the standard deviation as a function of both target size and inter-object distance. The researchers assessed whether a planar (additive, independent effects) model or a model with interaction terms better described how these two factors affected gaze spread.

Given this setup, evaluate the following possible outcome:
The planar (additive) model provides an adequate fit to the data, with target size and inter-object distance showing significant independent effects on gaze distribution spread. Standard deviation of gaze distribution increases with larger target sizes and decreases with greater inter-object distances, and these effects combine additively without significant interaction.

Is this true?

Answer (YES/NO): NO